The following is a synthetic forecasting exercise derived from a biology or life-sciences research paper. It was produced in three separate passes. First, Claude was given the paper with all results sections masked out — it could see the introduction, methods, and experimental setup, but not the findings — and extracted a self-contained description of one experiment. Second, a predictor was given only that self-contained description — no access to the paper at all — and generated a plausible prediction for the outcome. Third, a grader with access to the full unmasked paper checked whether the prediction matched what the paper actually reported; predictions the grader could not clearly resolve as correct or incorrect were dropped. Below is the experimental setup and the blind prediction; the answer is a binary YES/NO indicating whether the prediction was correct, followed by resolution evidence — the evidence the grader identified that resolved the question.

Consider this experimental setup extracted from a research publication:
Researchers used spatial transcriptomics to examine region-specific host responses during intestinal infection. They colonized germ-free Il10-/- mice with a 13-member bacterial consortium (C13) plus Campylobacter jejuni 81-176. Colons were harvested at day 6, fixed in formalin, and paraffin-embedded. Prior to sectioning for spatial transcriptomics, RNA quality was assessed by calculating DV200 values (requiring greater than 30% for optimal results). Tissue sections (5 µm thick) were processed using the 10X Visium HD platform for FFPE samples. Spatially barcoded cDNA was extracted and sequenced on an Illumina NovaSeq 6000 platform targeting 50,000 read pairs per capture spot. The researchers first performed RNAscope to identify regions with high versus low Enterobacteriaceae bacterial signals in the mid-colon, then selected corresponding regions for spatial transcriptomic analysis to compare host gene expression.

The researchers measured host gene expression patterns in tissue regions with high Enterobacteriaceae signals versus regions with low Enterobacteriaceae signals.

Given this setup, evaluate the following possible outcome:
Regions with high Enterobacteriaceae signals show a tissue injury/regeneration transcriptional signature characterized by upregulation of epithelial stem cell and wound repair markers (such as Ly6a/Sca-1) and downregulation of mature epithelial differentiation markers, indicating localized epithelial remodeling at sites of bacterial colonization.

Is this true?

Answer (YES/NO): NO